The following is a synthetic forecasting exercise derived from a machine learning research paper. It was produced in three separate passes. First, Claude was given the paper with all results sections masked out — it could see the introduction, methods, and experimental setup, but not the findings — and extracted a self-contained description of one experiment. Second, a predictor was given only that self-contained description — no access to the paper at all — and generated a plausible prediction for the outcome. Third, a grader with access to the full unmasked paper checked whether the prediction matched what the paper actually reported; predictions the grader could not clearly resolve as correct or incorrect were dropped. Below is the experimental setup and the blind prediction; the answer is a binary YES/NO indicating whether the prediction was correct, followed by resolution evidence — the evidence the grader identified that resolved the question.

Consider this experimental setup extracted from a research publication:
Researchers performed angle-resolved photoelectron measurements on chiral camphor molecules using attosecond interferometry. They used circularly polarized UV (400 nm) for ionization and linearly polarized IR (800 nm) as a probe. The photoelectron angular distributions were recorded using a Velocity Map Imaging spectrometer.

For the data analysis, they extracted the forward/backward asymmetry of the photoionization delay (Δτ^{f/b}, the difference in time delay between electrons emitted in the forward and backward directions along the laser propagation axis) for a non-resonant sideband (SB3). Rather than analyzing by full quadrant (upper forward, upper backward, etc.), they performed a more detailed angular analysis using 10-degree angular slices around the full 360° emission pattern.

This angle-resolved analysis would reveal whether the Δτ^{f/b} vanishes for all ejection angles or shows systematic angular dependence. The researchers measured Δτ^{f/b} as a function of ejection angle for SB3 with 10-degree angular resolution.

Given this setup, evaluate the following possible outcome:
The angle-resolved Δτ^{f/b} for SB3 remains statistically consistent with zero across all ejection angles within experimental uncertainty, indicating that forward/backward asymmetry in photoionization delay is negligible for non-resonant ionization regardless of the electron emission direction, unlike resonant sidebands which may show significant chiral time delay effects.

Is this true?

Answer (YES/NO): YES